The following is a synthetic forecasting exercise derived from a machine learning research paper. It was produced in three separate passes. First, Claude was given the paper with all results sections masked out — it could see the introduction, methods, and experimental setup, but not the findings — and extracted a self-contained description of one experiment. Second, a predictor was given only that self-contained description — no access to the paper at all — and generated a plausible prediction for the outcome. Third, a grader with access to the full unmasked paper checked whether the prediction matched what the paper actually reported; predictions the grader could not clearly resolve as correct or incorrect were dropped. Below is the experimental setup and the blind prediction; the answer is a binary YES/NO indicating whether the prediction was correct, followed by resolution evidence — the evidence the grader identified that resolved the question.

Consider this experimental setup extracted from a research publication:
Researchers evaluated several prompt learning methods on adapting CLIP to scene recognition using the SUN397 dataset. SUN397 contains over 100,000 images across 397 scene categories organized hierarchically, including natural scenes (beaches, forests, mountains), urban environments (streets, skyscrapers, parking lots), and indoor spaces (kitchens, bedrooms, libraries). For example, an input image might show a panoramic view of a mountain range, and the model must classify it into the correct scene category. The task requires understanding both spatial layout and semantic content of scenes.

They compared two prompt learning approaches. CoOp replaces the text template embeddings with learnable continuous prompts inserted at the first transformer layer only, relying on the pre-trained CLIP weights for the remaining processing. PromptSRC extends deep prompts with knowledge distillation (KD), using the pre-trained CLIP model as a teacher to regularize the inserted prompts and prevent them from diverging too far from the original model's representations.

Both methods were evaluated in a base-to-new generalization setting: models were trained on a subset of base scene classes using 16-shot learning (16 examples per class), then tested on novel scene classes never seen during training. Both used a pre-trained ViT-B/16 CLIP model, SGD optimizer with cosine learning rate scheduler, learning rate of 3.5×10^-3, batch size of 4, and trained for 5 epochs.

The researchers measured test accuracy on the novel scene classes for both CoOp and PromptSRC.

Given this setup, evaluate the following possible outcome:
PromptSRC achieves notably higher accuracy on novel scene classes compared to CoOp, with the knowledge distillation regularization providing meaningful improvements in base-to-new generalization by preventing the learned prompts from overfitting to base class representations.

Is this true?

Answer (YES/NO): YES